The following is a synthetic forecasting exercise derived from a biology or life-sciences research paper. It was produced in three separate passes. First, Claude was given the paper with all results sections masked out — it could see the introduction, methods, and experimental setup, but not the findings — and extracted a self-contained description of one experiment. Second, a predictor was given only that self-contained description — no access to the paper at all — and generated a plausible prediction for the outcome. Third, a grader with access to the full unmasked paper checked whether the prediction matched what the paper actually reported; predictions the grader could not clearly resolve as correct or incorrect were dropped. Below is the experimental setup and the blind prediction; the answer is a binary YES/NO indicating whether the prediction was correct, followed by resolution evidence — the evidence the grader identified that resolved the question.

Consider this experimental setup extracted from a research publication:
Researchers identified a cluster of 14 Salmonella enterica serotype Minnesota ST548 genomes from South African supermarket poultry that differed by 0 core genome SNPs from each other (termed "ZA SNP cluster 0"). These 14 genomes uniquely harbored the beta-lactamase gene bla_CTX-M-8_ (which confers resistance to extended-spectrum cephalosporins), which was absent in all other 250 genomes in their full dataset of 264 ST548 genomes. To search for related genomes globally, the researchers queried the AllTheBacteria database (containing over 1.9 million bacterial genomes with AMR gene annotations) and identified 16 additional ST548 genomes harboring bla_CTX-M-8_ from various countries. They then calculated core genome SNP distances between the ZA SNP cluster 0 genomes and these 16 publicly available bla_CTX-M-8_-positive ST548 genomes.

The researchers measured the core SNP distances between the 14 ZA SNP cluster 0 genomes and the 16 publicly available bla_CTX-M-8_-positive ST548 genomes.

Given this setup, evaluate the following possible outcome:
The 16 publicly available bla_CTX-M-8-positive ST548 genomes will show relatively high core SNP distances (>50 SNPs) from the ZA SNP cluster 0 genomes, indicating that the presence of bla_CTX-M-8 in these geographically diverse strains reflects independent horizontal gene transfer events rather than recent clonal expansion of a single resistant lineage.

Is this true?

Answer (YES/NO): YES